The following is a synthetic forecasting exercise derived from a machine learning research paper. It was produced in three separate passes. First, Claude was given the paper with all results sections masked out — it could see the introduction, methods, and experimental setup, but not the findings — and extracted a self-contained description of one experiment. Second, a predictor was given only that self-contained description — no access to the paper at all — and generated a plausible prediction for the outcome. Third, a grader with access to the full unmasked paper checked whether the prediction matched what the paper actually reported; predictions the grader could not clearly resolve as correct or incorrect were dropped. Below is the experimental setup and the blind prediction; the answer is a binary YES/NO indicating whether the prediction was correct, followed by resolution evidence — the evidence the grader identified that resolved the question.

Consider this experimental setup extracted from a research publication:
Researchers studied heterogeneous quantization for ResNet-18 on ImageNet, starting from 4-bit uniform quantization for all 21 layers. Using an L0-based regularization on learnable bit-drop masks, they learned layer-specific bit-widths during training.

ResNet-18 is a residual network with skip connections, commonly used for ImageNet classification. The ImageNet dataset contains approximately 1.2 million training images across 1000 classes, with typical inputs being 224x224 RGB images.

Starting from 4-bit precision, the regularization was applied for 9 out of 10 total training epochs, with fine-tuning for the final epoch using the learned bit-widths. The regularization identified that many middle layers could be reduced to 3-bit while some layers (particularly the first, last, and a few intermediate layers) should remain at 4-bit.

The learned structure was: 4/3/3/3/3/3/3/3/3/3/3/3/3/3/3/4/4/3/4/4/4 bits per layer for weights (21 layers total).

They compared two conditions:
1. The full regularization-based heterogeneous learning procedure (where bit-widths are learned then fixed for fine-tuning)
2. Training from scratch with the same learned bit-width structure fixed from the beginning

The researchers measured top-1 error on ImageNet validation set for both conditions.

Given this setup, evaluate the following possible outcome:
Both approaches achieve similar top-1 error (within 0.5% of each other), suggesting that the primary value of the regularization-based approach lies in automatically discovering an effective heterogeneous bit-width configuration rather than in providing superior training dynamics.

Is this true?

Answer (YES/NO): NO